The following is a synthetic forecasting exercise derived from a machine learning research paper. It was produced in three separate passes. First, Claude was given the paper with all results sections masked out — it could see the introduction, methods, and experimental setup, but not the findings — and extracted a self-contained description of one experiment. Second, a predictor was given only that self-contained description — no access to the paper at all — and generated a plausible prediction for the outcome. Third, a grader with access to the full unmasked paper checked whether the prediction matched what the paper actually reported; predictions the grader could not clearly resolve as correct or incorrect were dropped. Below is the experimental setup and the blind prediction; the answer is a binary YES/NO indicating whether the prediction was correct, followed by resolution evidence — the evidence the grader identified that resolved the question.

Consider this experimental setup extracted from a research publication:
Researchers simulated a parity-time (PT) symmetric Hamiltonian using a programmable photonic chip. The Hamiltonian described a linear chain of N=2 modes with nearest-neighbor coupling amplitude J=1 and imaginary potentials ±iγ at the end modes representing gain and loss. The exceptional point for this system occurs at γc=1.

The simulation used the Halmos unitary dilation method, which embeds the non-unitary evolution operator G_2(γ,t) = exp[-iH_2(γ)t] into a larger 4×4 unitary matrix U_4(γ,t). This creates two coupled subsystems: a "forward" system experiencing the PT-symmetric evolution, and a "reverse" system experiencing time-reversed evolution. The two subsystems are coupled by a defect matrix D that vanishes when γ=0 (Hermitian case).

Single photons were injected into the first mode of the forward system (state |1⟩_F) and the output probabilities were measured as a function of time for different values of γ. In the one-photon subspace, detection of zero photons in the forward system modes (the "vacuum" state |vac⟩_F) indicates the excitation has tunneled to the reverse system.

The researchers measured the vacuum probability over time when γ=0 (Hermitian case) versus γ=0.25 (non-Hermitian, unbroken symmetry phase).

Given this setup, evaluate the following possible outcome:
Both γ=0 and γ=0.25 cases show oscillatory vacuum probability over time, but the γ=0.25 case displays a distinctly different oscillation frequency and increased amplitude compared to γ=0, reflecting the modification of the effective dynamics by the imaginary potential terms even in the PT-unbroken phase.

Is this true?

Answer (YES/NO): NO